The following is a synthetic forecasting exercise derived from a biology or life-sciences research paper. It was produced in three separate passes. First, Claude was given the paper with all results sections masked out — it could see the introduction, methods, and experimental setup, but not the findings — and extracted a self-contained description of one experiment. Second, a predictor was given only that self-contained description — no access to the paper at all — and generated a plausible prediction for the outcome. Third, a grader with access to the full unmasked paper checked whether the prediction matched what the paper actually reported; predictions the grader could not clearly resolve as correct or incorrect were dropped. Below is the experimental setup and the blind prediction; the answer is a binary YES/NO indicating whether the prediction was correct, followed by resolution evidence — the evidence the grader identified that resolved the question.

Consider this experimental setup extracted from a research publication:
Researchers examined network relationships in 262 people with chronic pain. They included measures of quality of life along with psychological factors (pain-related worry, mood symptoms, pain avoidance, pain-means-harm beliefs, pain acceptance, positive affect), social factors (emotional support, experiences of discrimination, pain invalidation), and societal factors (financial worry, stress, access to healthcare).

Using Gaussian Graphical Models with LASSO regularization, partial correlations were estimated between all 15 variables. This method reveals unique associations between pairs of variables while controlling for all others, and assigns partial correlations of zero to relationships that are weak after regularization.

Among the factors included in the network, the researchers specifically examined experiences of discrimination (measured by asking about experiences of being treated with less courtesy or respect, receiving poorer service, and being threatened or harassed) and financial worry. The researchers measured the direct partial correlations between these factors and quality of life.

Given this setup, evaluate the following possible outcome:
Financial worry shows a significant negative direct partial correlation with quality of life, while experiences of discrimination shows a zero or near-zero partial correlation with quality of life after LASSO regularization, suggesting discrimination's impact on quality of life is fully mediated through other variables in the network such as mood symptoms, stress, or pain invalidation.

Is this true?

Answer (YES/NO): NO